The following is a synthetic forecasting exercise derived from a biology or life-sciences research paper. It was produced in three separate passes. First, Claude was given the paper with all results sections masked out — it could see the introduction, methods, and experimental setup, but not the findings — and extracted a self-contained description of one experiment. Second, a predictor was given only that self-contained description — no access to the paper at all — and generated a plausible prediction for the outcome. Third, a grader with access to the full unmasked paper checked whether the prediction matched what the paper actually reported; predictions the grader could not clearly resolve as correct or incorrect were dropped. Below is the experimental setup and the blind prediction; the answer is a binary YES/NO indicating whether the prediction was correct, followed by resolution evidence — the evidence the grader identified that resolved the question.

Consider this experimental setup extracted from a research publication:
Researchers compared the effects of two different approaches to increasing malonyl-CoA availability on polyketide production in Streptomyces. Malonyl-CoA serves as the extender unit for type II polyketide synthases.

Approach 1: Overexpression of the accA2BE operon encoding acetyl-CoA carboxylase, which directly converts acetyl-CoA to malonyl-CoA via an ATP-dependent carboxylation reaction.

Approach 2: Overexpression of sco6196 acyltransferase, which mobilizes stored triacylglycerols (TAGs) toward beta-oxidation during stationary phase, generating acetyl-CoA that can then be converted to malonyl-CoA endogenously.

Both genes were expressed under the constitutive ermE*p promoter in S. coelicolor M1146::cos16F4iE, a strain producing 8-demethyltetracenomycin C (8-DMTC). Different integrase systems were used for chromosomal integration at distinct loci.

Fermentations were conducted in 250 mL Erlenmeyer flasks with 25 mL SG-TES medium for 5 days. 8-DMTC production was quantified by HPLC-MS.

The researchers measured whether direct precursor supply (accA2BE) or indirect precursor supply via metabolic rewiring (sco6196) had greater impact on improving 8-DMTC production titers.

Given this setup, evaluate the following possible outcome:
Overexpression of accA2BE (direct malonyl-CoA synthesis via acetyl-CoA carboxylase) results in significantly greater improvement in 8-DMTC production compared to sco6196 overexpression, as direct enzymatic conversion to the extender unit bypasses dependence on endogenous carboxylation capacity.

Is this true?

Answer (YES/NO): NO